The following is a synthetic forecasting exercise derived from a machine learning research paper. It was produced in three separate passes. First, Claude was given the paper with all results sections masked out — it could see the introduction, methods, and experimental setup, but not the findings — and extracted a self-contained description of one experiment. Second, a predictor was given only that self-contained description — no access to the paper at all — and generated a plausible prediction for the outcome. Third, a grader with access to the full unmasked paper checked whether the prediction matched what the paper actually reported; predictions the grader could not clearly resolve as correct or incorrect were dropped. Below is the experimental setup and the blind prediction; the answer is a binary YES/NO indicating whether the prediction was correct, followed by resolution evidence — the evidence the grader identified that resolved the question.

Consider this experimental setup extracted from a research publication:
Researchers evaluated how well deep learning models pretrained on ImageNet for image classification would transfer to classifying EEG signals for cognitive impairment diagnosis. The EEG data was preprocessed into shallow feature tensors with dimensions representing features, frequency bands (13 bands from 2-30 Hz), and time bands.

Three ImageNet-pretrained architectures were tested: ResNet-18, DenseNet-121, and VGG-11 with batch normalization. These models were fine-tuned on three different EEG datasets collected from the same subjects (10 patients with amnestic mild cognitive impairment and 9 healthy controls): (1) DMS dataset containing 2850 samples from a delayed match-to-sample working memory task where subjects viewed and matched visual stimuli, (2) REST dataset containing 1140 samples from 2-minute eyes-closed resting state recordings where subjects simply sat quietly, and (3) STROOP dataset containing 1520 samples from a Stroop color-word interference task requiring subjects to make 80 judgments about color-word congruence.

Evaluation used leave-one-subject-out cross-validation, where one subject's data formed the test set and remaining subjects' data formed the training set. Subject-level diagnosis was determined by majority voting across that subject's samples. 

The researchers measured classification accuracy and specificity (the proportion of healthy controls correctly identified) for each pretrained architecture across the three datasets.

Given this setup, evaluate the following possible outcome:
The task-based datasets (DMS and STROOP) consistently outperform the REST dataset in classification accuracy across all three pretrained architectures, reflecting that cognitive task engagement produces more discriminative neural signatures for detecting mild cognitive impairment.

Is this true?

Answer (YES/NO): NO